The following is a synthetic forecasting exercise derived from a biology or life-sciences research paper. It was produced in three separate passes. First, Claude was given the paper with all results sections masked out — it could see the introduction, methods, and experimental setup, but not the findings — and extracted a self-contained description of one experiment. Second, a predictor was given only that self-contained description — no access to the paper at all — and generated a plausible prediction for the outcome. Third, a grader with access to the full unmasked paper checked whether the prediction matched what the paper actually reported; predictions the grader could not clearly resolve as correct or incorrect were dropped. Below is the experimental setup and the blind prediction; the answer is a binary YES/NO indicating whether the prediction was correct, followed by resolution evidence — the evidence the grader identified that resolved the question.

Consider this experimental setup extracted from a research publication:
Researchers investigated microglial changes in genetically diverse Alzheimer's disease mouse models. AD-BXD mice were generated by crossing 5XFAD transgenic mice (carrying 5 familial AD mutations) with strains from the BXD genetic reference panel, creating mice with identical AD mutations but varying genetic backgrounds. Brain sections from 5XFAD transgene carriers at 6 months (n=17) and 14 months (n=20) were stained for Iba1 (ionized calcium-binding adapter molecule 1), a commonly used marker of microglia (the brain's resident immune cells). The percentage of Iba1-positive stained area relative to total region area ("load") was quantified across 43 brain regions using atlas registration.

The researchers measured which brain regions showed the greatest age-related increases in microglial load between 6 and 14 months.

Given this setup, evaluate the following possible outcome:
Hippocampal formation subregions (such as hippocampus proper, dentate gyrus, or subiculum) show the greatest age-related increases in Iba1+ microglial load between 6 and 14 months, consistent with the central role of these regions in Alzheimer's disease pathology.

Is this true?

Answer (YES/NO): NO